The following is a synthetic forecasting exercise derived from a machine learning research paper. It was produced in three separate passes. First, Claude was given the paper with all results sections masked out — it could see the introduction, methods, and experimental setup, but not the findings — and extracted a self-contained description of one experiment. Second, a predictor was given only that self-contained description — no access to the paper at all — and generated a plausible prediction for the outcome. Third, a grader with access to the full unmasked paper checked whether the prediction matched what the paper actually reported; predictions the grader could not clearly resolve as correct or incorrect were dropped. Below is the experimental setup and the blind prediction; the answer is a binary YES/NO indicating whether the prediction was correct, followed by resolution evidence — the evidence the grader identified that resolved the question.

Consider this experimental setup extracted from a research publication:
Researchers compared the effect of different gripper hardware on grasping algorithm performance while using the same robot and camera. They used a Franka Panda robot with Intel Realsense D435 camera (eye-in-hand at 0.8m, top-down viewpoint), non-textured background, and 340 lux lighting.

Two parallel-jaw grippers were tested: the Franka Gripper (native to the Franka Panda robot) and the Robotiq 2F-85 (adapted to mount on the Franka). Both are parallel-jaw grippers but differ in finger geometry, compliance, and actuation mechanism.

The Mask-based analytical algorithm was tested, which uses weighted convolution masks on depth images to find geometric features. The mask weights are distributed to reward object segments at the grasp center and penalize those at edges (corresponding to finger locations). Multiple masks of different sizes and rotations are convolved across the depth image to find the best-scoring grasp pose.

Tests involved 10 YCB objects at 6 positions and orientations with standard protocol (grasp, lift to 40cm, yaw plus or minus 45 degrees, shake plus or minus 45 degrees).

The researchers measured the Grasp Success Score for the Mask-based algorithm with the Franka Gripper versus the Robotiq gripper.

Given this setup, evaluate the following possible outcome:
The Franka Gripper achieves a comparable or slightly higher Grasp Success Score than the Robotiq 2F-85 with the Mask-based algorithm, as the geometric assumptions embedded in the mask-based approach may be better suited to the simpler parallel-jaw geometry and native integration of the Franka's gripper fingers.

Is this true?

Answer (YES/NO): NO